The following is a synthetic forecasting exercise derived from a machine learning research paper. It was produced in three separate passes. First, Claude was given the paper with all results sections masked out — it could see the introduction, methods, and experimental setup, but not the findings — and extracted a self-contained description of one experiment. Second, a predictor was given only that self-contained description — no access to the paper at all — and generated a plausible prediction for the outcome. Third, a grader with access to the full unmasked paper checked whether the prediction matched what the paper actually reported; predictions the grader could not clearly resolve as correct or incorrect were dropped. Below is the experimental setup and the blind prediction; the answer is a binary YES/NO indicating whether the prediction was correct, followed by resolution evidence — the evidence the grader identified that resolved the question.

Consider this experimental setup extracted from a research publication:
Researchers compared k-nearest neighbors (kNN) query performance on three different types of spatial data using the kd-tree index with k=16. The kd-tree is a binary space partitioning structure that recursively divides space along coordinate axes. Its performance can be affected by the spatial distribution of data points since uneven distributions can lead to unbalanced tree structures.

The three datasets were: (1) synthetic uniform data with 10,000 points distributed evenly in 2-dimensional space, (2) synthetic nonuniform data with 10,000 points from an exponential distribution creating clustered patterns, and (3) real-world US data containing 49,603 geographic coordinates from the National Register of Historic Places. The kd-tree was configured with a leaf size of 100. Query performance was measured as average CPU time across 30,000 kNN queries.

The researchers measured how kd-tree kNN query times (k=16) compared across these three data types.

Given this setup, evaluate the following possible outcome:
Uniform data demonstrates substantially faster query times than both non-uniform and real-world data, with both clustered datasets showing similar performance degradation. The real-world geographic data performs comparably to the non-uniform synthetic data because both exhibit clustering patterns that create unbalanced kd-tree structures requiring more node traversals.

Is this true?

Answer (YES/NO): NO